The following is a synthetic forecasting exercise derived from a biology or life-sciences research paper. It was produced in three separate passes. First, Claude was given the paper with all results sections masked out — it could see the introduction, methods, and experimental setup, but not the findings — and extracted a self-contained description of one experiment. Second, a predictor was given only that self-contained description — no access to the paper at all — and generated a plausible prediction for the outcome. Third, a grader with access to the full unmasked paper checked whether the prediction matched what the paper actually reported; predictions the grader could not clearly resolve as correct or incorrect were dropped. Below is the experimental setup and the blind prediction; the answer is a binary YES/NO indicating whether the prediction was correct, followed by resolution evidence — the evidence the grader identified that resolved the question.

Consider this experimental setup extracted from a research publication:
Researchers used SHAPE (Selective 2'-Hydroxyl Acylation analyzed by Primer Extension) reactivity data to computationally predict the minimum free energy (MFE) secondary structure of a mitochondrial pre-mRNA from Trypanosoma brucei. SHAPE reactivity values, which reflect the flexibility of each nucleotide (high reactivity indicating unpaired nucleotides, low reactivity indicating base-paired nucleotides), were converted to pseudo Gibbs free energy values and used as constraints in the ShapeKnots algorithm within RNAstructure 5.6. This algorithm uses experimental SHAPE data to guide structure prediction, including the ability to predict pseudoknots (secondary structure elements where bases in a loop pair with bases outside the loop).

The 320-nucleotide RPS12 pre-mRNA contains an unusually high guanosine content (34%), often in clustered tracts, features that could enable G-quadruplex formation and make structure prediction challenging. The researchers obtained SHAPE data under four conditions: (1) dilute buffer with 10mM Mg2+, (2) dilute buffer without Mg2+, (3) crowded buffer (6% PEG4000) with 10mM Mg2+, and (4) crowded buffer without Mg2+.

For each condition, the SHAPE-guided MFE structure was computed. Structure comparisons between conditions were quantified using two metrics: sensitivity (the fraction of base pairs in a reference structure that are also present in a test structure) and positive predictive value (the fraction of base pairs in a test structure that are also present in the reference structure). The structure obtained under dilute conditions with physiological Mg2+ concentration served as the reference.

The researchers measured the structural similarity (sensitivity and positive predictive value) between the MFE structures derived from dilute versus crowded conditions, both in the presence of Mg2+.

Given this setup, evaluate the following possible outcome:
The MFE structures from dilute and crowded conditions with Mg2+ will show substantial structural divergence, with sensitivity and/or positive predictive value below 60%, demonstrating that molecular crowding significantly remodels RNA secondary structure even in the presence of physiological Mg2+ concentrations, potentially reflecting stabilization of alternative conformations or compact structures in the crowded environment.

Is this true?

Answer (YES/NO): NO